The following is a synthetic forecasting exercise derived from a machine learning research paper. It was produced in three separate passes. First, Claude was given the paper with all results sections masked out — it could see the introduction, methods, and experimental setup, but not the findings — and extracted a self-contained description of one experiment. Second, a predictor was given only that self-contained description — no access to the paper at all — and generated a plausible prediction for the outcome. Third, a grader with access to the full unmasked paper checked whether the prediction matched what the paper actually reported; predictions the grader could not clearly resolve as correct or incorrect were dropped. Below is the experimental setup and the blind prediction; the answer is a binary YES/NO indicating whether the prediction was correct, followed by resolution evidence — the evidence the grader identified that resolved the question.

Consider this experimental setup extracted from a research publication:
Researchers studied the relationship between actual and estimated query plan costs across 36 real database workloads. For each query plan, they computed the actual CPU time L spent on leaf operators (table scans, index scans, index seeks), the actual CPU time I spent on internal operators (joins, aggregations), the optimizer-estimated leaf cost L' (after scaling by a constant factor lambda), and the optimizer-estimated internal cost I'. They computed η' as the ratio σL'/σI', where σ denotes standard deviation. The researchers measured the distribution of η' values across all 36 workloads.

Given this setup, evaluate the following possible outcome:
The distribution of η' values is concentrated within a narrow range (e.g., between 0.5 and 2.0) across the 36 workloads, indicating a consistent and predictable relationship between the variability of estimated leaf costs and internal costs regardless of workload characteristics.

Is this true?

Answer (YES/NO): NO